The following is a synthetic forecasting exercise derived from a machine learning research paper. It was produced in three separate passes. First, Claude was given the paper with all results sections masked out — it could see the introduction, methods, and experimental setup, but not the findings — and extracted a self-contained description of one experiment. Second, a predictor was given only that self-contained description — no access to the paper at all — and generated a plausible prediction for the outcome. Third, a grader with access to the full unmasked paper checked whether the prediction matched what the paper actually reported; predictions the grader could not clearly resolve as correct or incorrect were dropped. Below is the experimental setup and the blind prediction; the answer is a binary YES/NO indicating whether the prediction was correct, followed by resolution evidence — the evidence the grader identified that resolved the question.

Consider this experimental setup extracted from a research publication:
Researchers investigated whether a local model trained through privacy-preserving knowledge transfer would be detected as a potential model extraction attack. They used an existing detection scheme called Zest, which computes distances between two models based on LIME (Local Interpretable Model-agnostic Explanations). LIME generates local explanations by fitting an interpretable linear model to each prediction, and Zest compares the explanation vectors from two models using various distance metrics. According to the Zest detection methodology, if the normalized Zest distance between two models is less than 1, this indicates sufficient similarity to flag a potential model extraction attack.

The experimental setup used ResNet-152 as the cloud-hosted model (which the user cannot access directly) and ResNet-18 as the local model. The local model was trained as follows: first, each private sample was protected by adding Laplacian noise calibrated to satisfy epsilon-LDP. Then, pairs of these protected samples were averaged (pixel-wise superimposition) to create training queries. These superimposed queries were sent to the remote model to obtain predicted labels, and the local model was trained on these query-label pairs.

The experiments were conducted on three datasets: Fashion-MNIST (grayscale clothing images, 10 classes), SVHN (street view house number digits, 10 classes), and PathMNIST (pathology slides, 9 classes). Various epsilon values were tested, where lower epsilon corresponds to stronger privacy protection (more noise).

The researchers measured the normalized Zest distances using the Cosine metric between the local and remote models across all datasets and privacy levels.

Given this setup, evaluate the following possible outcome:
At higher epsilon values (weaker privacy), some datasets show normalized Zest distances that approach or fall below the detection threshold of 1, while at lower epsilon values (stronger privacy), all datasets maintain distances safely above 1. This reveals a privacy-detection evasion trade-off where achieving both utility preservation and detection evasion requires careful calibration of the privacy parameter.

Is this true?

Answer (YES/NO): NO